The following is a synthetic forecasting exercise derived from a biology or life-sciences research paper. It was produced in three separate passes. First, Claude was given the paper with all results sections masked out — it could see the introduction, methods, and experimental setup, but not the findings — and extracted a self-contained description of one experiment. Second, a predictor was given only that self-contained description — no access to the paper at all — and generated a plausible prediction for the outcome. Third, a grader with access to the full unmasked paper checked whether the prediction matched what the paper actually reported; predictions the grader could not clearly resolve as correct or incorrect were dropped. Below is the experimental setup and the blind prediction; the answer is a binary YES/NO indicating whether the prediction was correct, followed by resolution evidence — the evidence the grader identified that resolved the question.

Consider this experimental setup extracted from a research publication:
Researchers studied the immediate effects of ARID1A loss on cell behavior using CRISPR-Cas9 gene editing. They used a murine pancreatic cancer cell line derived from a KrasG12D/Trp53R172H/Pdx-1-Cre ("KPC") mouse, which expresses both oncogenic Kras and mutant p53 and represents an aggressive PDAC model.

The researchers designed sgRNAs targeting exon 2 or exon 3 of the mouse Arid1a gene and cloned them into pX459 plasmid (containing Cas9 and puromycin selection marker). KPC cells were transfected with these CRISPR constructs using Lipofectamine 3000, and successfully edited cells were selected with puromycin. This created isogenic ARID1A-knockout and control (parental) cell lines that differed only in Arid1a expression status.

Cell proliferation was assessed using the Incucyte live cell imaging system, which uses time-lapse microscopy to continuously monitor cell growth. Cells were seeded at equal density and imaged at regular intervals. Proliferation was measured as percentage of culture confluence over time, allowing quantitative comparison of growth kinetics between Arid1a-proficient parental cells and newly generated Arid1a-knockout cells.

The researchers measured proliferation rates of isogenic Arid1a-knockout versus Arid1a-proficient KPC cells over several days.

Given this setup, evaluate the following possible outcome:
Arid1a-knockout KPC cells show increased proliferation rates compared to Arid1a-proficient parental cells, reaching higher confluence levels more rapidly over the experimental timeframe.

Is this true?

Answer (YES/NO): NO